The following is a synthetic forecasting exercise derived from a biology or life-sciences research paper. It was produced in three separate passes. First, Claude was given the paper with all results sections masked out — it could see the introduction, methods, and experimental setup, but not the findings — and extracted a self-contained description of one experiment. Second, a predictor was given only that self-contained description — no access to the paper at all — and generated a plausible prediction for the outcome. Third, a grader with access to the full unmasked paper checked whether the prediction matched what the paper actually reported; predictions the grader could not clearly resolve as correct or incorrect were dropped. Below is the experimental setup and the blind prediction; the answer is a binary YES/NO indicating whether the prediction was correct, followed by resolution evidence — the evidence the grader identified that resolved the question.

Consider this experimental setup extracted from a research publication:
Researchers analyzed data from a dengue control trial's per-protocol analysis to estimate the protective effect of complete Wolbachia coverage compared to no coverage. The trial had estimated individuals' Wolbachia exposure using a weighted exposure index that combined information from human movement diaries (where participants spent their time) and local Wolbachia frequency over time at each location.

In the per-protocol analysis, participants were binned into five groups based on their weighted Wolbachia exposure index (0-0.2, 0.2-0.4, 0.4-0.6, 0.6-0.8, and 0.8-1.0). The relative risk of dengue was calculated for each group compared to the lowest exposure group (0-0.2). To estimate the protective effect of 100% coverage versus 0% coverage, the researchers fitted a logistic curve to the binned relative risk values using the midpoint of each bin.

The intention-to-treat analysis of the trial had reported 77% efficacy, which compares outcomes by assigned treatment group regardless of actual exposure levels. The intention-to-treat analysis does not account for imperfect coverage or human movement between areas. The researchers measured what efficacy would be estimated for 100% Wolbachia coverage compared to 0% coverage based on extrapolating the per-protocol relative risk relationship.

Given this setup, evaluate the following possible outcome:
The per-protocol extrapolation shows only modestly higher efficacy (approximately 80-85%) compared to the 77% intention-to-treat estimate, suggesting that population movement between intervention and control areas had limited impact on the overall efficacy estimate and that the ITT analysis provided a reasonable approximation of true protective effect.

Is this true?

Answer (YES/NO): YES